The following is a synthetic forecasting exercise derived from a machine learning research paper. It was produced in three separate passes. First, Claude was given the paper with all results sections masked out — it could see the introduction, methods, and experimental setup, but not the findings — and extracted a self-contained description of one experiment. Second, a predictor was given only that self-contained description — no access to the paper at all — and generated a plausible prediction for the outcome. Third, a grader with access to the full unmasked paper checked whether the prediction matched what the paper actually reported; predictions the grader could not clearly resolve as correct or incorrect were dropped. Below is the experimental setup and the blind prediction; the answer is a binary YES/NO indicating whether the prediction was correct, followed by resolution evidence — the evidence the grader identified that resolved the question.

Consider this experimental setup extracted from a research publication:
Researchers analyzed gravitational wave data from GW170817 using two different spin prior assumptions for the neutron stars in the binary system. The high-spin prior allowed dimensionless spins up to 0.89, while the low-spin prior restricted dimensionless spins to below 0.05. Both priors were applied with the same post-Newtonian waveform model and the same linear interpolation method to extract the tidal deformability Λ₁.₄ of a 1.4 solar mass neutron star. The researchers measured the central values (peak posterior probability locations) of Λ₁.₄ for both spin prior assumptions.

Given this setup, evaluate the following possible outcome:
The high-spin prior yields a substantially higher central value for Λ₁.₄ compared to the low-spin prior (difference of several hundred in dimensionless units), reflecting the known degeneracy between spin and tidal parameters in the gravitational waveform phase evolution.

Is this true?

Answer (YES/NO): NO